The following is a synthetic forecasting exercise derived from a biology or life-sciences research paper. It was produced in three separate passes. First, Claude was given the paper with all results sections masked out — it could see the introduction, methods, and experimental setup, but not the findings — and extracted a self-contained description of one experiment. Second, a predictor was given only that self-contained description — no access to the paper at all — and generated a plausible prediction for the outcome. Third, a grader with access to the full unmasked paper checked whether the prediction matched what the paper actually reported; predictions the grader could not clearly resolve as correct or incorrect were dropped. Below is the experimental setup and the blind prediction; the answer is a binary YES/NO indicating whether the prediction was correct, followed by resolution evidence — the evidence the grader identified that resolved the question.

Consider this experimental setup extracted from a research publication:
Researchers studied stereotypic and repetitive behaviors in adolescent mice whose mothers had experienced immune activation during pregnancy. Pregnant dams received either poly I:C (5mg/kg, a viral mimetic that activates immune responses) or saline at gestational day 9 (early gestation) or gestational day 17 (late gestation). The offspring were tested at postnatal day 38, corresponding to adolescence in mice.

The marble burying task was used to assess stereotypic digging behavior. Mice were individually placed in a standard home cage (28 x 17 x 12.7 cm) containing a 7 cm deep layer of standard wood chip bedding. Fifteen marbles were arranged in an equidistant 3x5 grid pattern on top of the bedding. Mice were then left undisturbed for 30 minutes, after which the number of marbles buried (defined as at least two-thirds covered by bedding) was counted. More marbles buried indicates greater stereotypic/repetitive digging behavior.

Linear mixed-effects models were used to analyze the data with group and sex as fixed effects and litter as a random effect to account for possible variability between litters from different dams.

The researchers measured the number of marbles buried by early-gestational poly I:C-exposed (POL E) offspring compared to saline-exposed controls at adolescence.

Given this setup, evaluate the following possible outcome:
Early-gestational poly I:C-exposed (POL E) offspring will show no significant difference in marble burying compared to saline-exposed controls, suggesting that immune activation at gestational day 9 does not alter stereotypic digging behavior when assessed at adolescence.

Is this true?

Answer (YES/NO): NO